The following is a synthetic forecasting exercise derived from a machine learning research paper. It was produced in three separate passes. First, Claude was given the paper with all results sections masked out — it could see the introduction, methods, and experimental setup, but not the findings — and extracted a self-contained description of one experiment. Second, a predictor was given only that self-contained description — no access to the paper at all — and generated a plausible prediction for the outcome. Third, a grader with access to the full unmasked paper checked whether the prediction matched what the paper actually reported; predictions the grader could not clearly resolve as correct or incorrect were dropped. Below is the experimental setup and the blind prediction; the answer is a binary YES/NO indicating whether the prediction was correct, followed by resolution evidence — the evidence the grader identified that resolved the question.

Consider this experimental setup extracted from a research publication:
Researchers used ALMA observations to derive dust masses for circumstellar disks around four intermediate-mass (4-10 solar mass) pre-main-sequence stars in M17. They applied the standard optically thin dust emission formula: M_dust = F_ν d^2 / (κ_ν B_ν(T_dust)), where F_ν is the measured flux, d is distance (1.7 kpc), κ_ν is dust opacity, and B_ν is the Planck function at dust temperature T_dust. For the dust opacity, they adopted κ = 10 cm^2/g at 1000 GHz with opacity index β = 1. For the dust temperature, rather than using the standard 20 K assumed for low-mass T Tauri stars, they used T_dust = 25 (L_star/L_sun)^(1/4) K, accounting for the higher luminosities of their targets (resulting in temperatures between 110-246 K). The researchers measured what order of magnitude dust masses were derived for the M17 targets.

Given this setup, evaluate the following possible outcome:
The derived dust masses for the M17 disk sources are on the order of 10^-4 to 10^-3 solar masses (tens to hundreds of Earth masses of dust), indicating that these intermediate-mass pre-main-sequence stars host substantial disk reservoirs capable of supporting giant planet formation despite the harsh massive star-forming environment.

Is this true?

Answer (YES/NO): NO